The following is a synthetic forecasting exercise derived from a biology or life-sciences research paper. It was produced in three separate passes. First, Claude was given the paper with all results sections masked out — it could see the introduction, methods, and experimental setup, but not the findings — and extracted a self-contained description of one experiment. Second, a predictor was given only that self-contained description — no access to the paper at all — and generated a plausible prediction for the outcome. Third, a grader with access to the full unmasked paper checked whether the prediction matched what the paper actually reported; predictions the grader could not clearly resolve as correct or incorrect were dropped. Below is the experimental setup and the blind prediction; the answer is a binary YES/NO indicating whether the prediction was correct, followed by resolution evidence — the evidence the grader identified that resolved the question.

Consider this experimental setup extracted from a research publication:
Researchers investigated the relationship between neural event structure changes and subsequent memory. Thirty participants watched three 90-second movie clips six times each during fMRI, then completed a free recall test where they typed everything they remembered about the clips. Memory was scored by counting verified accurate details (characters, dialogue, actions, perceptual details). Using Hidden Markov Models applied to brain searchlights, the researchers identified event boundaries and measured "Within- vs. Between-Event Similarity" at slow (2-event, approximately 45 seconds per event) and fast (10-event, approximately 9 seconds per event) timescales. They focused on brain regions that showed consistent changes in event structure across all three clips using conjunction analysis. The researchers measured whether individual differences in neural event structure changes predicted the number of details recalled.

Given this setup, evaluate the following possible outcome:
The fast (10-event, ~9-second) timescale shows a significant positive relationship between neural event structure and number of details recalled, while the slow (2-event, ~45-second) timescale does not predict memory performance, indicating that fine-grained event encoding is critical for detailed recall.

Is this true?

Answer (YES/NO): NO